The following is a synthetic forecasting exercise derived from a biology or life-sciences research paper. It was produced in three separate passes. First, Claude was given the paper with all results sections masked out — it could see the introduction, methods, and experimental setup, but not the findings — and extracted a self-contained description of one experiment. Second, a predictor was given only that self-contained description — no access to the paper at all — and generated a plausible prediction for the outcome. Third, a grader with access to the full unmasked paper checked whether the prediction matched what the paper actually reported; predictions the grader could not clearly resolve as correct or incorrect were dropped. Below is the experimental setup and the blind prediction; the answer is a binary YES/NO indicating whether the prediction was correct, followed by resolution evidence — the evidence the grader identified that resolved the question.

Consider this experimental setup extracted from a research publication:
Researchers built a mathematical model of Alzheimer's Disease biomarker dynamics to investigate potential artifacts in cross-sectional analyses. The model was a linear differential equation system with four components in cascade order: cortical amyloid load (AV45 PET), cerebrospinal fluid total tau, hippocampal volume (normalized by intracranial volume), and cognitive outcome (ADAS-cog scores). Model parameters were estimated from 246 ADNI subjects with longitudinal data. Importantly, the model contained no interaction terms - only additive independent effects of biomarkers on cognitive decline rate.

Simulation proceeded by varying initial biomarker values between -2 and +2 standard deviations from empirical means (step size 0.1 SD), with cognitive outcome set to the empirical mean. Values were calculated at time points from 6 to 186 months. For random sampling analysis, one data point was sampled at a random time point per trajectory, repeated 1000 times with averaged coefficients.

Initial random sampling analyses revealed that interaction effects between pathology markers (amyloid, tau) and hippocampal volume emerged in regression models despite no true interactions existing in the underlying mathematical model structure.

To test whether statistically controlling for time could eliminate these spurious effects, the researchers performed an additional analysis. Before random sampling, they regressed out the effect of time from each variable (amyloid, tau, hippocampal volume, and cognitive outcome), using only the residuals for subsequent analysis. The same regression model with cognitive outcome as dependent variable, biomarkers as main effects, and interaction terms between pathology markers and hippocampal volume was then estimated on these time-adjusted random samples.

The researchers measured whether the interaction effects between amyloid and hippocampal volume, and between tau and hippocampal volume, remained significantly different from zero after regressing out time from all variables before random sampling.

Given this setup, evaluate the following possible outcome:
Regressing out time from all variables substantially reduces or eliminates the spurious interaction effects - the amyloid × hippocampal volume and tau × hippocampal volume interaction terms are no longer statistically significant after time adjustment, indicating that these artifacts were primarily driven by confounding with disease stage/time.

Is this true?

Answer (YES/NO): NO